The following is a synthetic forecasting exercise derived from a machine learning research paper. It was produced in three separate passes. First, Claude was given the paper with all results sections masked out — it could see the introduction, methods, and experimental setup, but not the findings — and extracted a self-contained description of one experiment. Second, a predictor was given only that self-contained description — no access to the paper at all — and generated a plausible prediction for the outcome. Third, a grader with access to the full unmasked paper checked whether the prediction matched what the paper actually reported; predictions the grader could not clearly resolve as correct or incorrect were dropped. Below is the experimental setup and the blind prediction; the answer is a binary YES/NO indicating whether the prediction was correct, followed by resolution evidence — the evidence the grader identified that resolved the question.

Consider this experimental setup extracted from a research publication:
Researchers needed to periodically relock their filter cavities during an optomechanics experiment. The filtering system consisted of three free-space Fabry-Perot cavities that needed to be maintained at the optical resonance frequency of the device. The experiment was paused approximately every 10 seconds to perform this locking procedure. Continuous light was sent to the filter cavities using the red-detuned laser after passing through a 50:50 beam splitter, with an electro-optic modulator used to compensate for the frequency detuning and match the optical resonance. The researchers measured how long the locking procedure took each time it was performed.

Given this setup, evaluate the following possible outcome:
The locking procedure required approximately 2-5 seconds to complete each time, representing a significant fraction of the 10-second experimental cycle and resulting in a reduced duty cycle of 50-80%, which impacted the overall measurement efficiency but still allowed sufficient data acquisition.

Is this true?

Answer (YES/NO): NO